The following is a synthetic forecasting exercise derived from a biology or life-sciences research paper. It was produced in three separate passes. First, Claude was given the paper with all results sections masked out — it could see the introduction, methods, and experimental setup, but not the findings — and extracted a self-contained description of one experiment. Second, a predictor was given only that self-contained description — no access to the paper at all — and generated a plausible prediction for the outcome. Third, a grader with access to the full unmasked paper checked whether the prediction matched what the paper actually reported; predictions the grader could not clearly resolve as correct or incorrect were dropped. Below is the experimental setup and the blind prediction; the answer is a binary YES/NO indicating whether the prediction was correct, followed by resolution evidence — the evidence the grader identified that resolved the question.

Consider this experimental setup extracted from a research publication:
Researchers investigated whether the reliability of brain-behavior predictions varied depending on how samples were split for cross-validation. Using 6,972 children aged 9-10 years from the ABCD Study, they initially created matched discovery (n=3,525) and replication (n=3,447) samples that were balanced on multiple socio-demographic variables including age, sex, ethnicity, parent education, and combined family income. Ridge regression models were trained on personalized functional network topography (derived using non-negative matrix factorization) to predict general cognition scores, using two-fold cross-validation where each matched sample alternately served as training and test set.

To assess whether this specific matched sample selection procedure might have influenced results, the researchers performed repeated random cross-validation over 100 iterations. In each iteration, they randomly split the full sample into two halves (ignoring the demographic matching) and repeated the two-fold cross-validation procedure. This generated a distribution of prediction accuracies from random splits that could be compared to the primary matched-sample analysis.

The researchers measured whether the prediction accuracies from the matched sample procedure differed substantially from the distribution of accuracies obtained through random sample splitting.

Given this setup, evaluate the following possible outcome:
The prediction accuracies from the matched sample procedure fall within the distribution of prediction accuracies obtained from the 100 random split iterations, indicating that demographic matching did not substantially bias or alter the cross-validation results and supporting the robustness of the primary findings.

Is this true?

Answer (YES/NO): YES